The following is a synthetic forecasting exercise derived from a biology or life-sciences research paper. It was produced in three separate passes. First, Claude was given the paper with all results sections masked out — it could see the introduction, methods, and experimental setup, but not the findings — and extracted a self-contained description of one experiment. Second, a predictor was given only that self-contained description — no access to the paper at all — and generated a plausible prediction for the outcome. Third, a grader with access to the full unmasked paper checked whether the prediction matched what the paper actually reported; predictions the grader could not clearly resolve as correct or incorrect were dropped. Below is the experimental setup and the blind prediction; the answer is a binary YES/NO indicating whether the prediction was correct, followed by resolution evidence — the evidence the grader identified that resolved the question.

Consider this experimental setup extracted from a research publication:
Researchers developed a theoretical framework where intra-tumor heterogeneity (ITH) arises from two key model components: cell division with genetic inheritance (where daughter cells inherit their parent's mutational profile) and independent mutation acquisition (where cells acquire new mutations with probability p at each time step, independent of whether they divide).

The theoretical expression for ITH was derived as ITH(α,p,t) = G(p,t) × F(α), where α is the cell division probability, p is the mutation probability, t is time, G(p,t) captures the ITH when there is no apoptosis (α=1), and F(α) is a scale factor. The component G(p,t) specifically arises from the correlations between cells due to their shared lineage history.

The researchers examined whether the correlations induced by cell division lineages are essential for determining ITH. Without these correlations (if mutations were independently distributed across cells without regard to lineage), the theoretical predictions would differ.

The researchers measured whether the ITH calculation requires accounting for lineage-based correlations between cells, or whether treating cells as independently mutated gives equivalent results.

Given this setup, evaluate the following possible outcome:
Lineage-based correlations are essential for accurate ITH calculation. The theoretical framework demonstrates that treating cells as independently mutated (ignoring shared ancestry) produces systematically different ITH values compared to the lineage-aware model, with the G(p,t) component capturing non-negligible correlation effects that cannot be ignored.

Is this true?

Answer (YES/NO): NO